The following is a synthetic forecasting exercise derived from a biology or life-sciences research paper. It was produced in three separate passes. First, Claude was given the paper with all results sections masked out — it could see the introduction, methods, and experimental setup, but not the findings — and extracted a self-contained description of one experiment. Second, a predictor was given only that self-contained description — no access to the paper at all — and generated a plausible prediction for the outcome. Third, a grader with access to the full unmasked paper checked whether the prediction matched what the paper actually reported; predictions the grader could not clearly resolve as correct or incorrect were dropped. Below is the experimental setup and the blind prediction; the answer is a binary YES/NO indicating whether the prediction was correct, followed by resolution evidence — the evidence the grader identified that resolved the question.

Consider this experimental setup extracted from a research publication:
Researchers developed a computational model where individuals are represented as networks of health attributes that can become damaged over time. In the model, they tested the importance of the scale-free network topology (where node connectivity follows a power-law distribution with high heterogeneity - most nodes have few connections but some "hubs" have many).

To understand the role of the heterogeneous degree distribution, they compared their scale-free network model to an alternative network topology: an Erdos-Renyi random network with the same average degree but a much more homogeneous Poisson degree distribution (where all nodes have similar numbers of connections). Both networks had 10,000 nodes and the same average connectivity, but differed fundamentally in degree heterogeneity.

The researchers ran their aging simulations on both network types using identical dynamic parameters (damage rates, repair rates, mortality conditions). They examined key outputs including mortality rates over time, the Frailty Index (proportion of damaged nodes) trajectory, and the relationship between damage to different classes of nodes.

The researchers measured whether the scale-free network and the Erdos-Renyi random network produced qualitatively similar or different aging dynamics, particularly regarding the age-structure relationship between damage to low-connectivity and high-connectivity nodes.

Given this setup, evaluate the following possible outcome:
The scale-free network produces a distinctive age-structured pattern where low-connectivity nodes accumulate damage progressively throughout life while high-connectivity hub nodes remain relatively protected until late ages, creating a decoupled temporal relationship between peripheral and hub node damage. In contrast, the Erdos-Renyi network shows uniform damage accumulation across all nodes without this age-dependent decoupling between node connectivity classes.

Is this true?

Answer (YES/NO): NO